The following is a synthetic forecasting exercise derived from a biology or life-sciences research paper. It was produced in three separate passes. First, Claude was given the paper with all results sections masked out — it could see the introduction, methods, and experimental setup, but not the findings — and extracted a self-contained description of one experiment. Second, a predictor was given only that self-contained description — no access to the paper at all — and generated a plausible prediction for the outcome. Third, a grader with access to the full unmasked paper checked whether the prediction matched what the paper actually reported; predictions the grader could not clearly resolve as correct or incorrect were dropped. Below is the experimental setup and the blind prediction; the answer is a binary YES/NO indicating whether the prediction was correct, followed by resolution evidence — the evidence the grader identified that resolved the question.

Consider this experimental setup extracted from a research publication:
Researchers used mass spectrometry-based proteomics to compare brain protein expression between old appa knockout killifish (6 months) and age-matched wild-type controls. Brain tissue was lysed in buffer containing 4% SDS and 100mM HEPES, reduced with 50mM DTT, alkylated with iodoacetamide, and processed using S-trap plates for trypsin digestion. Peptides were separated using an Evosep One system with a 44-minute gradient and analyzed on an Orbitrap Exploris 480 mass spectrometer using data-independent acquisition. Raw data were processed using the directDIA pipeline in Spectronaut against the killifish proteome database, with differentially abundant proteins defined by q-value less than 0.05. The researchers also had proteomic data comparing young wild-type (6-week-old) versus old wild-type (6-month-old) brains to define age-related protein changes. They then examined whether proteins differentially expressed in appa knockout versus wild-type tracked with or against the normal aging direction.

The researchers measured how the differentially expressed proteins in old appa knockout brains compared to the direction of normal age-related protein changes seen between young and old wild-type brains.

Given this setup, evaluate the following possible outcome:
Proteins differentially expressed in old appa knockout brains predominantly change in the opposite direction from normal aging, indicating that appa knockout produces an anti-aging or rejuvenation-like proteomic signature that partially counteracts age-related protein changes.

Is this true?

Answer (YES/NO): YES